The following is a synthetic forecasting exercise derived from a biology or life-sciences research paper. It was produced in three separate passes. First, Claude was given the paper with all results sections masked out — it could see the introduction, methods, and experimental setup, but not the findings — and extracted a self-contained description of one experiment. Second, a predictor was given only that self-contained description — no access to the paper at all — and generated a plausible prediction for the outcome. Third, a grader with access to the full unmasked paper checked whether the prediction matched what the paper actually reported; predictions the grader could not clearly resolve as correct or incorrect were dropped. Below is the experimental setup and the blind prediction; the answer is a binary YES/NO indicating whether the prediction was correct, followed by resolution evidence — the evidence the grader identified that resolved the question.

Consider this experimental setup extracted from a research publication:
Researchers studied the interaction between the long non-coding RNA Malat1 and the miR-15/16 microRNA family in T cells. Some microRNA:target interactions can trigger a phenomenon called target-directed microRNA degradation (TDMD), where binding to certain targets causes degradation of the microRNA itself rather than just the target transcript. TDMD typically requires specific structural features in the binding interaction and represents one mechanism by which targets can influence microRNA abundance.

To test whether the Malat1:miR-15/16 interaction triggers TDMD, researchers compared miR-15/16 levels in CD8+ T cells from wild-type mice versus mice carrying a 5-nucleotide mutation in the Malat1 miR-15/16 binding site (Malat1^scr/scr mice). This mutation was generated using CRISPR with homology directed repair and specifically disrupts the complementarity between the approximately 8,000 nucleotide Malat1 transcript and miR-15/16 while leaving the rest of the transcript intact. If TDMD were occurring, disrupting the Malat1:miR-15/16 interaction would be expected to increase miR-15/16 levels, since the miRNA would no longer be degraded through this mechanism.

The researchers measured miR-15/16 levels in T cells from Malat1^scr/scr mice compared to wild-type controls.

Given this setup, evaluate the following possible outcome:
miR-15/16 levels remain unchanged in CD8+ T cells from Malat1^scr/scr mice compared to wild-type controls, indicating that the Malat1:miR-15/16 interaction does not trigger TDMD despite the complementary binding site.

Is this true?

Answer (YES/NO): YES